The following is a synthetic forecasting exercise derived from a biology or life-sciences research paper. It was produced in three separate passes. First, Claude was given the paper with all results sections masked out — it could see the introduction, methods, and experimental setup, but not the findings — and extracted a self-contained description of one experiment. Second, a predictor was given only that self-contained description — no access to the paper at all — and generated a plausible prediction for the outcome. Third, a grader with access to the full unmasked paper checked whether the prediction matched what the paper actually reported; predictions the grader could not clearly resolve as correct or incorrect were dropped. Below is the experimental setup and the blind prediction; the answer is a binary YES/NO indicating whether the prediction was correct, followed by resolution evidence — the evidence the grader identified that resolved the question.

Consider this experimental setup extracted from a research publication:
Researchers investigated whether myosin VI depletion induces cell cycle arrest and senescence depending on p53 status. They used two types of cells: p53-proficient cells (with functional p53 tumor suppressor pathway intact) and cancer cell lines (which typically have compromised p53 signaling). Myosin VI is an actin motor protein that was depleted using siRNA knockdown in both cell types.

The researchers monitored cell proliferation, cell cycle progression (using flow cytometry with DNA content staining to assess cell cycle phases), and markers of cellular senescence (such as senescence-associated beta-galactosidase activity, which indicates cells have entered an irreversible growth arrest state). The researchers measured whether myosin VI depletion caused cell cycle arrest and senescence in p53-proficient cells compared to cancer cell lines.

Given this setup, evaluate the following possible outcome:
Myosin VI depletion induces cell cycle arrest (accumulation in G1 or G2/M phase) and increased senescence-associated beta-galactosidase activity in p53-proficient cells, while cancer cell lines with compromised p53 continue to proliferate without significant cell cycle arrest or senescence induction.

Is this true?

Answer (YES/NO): YES